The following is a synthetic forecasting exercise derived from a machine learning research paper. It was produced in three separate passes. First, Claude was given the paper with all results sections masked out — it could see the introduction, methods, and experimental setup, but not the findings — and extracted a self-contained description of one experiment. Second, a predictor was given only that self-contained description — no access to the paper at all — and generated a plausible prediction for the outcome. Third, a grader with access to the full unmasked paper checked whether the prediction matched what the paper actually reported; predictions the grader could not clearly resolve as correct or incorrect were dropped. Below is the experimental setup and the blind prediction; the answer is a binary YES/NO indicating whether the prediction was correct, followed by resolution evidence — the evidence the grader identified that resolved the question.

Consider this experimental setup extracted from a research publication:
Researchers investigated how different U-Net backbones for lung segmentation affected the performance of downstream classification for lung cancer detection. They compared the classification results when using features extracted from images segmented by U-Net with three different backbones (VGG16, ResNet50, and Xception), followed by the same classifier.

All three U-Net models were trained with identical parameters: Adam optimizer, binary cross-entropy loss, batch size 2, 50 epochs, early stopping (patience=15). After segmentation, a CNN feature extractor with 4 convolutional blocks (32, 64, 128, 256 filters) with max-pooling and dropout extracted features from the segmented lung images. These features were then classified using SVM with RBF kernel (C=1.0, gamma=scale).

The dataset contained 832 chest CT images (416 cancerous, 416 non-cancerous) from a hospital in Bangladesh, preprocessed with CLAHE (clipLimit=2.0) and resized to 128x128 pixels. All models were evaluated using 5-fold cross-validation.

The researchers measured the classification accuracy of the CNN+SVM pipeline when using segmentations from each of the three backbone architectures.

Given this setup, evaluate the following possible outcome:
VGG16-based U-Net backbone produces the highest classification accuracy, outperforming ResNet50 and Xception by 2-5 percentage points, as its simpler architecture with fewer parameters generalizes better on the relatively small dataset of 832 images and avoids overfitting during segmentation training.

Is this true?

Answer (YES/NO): NO